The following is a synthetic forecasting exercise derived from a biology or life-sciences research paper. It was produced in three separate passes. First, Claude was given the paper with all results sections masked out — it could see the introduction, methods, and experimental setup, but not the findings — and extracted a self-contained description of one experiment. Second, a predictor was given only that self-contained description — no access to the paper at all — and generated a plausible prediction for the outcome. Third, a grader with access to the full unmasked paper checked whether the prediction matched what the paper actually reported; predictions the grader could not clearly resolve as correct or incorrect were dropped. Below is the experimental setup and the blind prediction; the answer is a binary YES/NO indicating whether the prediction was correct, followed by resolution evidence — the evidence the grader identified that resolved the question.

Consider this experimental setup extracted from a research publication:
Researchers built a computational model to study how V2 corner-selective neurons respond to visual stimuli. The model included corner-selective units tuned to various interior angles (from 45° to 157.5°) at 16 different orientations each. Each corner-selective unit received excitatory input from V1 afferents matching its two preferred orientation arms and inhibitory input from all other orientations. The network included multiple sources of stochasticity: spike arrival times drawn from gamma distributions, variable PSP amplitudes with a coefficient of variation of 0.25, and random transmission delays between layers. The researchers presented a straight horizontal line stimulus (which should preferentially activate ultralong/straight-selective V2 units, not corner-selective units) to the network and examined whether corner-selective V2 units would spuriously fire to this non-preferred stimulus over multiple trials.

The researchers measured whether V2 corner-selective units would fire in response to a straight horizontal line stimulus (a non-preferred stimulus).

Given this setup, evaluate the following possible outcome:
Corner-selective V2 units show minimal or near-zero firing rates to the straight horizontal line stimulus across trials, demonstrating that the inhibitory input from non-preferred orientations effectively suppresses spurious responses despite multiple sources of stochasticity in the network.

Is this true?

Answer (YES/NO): NO